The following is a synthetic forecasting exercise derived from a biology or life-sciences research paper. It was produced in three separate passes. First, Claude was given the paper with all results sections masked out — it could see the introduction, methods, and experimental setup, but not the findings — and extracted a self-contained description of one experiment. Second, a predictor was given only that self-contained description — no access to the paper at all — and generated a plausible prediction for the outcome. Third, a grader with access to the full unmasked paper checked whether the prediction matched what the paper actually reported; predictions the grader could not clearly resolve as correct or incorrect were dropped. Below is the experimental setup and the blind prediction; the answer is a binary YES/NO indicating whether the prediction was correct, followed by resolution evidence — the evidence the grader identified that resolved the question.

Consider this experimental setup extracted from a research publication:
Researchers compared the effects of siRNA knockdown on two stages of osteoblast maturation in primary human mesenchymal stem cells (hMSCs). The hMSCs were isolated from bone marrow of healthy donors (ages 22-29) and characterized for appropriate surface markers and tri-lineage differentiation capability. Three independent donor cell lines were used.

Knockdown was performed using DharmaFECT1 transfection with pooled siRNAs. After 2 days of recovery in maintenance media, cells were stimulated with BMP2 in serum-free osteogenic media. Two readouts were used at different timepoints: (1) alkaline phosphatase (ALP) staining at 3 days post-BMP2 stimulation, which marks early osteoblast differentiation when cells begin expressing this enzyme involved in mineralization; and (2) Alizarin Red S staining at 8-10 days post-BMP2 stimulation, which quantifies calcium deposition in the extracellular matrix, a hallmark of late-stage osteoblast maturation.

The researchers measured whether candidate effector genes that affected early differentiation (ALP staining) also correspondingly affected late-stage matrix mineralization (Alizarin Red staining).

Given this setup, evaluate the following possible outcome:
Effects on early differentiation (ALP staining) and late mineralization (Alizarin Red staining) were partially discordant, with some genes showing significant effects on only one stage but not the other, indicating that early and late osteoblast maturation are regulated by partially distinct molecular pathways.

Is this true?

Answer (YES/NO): YES